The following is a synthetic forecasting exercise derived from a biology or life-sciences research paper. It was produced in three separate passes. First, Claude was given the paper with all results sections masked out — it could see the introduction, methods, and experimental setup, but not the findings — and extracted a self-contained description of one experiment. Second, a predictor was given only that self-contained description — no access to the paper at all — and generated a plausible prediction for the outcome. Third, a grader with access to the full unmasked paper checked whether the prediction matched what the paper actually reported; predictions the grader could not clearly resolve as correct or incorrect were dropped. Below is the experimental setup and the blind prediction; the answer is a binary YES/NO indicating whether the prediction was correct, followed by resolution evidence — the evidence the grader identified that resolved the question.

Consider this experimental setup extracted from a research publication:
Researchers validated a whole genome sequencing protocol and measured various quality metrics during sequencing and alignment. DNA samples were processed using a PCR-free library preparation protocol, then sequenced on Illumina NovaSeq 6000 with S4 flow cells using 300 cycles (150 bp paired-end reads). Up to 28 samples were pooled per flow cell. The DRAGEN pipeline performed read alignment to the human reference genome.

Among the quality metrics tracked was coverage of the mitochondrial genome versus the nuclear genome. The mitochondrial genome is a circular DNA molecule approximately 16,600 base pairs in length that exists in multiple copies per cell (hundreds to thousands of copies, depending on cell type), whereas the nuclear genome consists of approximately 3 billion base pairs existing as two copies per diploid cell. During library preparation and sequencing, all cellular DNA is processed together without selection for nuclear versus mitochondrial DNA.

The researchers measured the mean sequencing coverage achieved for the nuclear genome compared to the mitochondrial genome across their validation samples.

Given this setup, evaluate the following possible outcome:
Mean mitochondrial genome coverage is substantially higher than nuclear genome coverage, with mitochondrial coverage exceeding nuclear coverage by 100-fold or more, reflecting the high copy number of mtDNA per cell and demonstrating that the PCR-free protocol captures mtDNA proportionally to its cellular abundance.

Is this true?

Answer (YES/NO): YES